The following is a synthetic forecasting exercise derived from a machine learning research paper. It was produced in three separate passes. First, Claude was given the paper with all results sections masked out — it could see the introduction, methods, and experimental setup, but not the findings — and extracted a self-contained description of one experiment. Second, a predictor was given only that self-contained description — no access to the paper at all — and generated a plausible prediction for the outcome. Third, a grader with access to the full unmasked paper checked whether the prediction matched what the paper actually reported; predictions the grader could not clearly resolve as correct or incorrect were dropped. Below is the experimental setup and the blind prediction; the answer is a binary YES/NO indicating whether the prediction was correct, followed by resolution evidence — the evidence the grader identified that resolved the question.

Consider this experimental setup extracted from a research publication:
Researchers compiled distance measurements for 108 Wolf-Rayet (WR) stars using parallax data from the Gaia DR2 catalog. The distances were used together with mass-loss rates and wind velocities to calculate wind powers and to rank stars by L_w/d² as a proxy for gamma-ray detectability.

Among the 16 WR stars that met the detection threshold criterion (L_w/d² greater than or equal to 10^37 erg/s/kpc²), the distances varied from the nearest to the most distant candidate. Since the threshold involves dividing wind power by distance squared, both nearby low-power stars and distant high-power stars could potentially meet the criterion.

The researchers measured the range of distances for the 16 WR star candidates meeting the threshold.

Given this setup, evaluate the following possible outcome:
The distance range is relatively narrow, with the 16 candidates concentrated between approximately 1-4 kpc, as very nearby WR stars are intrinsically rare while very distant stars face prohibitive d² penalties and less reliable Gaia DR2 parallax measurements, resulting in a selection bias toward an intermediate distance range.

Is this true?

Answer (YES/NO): YES